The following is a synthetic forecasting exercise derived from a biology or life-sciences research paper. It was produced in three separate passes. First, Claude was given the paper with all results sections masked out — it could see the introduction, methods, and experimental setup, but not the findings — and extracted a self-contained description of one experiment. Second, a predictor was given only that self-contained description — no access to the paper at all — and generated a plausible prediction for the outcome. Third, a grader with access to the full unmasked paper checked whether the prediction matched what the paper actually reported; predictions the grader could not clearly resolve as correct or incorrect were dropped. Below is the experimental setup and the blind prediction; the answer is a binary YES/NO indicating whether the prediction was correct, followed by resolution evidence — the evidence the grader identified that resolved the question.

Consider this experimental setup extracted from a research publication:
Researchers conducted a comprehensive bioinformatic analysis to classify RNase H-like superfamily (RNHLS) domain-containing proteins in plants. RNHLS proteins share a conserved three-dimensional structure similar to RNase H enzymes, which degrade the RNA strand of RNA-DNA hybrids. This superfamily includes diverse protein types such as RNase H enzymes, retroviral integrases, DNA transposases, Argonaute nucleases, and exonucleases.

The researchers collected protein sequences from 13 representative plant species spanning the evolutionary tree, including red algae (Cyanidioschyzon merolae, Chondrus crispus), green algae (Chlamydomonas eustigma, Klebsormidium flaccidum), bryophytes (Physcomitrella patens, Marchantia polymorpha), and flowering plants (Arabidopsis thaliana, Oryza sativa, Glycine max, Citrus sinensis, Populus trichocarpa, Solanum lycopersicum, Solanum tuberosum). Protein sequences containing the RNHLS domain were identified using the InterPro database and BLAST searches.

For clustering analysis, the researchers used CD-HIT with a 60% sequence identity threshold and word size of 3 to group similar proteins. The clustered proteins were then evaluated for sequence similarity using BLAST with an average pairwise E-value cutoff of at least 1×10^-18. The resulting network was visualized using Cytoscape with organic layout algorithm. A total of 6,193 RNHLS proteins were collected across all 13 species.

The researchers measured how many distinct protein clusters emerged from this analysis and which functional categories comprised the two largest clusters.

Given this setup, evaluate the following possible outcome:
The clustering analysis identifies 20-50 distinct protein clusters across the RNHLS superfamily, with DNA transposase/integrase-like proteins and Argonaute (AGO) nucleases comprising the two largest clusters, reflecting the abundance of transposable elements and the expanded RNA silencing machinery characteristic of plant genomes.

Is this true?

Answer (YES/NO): NO